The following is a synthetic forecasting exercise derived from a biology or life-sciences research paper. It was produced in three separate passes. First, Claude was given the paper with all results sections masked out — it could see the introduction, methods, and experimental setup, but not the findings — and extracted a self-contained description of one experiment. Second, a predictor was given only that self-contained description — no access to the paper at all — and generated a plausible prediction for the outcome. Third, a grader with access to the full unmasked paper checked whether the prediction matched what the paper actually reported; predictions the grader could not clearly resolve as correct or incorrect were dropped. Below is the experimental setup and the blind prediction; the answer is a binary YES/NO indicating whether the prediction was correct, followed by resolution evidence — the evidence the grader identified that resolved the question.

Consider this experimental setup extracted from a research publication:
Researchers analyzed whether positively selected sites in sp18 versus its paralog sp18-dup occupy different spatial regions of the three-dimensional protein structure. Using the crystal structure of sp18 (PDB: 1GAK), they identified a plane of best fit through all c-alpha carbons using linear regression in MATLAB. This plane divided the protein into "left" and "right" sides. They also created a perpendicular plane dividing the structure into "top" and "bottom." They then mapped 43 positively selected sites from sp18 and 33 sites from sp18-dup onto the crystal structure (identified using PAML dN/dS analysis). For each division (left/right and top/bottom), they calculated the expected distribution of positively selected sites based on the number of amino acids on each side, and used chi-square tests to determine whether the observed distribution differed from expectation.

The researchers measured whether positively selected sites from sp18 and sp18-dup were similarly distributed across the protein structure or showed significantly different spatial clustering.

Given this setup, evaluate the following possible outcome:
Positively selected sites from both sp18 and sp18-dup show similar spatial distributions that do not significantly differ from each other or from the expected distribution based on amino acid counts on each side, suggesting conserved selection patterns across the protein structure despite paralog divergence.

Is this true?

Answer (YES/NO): NO